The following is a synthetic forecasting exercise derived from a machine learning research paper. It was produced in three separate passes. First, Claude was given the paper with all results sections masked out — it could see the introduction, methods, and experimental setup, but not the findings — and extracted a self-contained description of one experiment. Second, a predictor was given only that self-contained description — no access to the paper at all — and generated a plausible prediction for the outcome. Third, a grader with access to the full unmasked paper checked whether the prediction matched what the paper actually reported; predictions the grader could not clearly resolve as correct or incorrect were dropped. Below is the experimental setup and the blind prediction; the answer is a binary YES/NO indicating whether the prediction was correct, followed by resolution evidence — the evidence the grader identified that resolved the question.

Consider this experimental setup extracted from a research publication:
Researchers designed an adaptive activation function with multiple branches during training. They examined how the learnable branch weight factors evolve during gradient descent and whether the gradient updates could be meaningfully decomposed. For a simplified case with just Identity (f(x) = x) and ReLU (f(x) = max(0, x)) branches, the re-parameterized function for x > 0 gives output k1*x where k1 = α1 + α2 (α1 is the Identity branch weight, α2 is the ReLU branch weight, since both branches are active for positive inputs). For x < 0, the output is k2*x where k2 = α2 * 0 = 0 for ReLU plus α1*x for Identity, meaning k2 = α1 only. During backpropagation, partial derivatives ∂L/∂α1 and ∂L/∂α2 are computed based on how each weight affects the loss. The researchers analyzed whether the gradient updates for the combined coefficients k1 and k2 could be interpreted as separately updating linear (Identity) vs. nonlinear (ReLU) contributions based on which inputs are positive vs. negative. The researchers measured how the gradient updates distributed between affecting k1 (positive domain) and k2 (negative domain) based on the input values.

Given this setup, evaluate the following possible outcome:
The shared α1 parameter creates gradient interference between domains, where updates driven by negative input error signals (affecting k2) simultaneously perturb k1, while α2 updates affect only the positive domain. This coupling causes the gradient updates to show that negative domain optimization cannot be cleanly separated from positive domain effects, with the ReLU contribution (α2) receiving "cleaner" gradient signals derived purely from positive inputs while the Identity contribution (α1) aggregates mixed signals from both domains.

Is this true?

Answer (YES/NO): NO